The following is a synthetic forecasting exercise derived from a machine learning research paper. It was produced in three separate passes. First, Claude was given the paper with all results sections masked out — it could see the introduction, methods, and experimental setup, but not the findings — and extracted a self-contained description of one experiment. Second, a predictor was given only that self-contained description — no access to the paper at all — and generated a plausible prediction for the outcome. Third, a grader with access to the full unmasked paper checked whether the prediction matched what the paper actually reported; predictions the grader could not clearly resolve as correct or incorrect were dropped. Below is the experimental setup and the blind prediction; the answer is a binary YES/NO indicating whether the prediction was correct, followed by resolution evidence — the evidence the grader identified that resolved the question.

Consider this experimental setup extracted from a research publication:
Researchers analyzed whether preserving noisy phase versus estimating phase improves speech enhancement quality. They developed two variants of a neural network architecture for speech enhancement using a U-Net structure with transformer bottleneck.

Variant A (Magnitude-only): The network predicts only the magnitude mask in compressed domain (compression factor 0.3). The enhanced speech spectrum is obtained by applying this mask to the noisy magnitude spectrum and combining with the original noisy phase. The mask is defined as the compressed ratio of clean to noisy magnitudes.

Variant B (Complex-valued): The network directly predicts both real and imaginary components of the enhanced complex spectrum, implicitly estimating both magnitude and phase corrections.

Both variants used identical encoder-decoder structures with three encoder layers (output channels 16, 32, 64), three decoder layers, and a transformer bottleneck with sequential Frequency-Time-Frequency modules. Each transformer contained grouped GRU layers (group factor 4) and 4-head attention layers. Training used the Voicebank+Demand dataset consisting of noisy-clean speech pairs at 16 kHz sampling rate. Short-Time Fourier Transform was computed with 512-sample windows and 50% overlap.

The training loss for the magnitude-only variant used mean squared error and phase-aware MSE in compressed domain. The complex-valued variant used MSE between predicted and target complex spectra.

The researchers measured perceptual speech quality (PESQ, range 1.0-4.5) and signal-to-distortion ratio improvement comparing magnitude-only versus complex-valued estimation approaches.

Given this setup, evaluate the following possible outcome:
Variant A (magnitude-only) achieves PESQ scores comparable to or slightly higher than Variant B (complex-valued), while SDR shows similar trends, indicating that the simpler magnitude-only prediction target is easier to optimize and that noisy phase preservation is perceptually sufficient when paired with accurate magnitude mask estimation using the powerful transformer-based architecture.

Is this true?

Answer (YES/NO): YES